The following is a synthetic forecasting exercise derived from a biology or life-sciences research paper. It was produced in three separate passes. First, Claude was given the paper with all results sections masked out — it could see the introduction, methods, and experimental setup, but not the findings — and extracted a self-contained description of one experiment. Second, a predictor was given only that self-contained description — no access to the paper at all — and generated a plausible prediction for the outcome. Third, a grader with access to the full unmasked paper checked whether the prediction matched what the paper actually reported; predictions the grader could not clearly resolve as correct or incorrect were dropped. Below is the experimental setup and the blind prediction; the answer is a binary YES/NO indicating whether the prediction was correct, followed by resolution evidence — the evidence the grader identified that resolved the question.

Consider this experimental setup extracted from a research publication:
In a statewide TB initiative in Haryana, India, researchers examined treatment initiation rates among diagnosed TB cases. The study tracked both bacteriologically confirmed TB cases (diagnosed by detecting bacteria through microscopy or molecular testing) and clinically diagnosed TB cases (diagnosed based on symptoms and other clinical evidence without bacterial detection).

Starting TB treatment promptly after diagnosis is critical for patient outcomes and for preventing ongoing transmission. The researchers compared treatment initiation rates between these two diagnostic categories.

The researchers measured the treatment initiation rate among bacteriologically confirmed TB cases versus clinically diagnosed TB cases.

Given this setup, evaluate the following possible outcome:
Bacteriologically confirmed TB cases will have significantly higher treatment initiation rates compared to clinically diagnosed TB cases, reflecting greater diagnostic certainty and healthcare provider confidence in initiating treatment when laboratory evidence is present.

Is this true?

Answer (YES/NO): NO